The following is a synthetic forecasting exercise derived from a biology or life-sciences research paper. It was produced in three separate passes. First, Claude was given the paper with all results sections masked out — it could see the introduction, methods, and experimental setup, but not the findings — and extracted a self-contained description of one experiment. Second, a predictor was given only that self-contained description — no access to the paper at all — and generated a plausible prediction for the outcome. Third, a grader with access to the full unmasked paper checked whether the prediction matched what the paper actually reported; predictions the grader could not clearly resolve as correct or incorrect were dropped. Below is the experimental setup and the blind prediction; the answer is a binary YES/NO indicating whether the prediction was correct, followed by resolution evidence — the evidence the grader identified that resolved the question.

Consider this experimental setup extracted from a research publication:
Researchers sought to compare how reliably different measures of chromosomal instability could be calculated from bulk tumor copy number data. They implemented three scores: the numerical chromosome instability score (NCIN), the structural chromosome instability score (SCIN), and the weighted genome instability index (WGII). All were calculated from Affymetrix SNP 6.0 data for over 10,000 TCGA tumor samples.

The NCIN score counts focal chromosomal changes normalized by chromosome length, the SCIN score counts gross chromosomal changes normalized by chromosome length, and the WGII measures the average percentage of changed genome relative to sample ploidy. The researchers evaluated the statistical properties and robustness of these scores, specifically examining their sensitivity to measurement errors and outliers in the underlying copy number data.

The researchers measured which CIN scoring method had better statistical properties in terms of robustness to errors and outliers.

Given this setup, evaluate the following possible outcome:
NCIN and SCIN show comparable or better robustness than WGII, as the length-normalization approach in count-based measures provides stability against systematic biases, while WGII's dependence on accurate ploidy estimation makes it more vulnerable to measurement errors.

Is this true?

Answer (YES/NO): NO